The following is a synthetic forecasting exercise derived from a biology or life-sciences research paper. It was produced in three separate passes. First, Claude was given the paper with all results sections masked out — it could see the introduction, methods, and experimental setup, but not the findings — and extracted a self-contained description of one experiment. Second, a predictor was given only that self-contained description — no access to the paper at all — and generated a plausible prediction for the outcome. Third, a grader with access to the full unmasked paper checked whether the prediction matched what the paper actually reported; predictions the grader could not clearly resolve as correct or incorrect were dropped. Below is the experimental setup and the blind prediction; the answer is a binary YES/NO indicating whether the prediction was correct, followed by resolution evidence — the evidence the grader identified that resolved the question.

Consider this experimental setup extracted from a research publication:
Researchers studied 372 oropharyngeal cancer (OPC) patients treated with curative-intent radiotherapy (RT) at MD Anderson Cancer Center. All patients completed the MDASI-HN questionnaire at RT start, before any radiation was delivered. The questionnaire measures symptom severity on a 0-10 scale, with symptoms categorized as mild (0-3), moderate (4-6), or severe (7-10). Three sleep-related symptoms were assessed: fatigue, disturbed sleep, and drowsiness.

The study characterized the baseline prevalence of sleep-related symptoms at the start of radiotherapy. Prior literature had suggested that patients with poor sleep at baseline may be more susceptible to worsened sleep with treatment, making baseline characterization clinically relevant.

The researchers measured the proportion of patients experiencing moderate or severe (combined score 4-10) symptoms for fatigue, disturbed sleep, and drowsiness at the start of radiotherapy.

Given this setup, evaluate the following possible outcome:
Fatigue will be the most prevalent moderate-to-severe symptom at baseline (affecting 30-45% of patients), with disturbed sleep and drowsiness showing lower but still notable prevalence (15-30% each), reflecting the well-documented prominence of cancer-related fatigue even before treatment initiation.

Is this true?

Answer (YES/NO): NO